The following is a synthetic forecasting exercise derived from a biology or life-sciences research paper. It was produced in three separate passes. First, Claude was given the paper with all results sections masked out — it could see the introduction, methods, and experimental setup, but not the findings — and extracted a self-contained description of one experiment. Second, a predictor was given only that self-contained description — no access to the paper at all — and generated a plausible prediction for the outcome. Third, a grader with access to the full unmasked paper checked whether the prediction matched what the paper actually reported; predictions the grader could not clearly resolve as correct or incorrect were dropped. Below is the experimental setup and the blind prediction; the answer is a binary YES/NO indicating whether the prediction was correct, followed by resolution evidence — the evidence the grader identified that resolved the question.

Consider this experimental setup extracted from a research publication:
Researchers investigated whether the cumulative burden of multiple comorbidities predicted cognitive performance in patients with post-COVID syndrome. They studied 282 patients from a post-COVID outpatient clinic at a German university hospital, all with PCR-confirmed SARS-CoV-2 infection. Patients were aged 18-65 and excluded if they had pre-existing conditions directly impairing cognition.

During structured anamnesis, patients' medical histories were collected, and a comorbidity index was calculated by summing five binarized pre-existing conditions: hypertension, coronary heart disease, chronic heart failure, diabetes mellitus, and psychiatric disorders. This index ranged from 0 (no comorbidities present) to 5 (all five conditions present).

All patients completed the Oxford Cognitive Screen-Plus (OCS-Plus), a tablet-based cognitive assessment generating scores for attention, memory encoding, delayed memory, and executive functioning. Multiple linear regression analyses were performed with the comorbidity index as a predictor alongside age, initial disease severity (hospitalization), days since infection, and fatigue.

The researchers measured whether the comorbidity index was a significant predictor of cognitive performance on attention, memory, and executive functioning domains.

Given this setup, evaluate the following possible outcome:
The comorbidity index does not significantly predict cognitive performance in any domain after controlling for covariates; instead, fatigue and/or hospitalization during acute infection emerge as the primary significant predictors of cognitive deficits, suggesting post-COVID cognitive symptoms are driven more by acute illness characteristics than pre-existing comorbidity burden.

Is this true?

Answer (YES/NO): YES